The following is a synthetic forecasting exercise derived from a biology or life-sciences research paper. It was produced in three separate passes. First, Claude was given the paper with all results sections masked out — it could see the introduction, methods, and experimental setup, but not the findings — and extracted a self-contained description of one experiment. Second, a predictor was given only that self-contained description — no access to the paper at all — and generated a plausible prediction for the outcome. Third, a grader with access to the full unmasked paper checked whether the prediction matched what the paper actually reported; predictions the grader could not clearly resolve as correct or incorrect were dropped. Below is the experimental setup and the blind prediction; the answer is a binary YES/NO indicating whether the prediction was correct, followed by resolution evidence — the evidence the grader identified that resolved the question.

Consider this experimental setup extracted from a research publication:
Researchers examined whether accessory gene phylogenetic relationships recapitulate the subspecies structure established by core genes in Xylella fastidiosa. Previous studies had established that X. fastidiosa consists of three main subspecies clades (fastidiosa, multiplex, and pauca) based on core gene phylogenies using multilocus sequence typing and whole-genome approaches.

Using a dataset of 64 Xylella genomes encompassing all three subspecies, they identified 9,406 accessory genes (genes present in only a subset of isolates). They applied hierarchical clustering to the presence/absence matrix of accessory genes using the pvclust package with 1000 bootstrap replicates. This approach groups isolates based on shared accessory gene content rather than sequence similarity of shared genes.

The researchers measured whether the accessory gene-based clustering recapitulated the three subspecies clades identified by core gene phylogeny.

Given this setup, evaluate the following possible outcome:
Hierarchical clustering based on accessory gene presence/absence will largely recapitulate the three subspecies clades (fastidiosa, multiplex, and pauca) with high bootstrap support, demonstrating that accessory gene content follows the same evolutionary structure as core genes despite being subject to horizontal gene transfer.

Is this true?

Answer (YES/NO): YES